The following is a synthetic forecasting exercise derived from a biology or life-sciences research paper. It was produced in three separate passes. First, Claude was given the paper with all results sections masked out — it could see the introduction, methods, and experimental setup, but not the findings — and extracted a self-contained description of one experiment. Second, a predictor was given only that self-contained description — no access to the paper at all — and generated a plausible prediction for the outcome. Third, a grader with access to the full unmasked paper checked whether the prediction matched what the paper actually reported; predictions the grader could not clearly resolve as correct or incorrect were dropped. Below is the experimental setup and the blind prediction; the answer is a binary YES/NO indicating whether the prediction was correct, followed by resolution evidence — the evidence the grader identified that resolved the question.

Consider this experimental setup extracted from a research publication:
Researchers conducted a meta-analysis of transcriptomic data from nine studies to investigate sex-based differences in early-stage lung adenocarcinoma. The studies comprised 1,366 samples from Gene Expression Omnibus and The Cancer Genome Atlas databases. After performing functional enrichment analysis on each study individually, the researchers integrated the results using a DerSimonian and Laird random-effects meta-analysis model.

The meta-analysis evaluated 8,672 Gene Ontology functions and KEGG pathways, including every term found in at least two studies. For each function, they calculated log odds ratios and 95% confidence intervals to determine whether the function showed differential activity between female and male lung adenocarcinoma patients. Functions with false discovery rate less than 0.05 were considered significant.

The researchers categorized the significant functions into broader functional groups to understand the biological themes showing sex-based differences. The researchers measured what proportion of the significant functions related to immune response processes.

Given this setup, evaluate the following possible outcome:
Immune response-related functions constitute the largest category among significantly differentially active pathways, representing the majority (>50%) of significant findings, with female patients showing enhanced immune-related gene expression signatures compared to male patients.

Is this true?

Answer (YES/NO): NO